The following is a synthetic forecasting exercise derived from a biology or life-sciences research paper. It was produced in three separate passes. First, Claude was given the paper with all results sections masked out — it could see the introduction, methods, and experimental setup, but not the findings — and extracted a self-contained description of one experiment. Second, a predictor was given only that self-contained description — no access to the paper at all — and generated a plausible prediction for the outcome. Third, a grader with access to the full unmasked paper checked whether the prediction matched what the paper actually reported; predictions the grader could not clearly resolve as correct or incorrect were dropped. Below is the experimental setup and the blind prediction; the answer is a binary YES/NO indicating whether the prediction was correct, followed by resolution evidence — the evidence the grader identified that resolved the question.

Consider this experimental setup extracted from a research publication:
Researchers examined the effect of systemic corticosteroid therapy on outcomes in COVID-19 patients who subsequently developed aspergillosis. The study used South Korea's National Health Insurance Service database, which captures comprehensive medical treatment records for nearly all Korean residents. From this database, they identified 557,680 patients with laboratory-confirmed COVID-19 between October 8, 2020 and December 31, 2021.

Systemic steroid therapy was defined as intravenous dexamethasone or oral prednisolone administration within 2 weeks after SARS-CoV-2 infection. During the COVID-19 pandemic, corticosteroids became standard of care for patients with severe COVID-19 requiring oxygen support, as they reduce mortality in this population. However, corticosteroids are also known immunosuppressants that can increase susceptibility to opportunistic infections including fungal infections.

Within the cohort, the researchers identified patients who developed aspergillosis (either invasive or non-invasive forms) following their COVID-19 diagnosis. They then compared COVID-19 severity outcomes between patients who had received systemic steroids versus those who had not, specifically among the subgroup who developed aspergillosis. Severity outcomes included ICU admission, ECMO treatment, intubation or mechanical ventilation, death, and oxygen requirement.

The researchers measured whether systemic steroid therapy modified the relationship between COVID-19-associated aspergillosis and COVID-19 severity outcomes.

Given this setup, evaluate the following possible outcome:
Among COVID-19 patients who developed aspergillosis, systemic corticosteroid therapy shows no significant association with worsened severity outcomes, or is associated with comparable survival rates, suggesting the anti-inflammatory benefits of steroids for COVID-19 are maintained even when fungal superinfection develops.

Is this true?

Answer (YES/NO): NO